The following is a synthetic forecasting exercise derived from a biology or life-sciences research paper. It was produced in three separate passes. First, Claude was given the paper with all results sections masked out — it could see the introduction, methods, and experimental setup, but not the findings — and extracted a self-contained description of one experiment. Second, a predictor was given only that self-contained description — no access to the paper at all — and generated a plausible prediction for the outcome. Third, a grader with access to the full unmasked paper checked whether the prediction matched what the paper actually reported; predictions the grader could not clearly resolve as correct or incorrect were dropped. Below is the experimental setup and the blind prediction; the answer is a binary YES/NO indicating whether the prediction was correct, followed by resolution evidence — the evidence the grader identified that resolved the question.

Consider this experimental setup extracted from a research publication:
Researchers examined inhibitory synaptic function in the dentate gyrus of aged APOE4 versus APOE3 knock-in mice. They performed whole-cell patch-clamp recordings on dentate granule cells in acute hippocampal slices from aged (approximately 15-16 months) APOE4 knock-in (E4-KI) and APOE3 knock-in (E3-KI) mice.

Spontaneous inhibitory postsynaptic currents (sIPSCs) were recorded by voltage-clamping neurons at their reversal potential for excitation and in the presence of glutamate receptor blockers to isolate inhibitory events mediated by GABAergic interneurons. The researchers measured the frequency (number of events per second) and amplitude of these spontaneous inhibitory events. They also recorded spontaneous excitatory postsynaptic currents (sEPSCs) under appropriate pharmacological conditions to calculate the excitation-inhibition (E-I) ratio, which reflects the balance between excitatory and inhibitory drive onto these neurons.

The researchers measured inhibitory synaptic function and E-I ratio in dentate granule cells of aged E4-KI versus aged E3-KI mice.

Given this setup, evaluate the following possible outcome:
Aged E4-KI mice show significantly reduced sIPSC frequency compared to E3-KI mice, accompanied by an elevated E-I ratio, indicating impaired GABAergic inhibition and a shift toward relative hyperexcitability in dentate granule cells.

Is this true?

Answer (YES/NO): YES